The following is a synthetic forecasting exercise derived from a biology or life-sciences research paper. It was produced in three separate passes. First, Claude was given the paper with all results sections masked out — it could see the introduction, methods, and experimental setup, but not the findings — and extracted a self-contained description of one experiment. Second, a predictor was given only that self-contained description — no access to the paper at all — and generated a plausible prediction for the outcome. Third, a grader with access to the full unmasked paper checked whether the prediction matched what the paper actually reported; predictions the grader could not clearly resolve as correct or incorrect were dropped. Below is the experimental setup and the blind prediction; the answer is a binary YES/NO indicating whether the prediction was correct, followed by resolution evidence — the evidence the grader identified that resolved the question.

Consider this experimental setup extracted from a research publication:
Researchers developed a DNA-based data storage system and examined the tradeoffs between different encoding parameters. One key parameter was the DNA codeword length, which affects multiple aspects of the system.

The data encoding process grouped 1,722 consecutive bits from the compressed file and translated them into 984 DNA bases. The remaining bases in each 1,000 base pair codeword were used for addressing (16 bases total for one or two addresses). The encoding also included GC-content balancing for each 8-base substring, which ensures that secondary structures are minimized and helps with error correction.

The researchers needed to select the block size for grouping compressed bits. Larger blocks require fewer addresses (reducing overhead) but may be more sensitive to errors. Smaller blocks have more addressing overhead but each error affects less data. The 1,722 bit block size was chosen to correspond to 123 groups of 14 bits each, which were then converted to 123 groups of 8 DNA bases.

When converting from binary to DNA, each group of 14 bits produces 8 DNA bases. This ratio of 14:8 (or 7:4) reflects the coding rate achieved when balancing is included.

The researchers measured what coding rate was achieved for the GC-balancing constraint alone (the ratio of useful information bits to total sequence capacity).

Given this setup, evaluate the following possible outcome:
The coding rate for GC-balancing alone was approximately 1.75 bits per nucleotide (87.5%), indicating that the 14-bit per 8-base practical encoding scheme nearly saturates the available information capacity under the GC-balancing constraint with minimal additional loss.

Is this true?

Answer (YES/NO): NO